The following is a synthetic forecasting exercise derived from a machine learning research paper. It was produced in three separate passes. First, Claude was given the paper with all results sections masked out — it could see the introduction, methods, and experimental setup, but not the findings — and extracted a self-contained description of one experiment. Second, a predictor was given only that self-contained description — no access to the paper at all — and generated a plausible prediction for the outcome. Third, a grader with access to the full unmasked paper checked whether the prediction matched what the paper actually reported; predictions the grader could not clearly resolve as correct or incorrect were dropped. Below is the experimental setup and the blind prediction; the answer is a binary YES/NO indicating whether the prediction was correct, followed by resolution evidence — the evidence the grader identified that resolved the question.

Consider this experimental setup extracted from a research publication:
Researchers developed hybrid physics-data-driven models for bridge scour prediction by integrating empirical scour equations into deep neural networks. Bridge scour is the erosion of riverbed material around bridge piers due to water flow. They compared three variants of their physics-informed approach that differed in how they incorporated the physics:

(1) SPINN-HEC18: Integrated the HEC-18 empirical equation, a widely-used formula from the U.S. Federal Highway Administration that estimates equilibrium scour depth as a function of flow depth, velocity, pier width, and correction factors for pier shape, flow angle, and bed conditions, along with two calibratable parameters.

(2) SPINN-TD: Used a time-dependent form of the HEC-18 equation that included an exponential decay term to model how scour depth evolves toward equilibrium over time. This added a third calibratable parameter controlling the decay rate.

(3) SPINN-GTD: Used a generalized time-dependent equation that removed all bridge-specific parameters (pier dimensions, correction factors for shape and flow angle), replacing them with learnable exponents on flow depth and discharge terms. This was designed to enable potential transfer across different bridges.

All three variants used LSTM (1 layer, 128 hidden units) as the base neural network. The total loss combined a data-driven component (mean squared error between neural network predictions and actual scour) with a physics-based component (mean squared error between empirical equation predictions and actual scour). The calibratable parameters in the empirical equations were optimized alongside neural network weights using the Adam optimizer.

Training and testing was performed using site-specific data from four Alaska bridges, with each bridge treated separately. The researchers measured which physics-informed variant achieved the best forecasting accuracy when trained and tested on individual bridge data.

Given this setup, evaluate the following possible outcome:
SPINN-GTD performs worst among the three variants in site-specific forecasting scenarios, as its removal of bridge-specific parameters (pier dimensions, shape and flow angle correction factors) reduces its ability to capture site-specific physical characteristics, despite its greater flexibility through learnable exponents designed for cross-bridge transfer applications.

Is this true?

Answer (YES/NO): NO